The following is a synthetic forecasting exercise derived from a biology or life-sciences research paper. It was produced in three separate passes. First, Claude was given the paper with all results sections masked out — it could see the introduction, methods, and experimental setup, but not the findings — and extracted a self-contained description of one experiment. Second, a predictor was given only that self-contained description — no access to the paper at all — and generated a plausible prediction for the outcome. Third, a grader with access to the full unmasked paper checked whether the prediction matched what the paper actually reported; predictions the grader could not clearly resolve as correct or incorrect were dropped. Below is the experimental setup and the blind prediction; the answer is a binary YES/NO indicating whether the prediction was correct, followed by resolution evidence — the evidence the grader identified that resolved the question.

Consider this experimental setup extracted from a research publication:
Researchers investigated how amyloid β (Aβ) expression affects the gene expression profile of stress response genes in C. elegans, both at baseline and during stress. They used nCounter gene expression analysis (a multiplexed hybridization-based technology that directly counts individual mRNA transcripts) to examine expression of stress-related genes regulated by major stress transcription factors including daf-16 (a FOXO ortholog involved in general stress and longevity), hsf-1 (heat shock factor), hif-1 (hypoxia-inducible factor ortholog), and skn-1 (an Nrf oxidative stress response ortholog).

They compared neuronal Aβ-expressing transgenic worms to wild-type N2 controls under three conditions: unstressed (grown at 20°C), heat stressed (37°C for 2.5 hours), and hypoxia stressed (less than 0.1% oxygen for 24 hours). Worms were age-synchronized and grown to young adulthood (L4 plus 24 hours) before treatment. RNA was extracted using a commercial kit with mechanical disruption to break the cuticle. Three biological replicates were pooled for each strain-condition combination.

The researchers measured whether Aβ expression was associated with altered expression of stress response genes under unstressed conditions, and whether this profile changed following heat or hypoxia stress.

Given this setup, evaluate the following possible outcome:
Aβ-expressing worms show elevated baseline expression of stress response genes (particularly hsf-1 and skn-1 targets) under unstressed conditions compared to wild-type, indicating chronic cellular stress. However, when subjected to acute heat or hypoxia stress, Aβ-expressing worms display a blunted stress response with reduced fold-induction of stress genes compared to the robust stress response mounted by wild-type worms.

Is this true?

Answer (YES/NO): NO